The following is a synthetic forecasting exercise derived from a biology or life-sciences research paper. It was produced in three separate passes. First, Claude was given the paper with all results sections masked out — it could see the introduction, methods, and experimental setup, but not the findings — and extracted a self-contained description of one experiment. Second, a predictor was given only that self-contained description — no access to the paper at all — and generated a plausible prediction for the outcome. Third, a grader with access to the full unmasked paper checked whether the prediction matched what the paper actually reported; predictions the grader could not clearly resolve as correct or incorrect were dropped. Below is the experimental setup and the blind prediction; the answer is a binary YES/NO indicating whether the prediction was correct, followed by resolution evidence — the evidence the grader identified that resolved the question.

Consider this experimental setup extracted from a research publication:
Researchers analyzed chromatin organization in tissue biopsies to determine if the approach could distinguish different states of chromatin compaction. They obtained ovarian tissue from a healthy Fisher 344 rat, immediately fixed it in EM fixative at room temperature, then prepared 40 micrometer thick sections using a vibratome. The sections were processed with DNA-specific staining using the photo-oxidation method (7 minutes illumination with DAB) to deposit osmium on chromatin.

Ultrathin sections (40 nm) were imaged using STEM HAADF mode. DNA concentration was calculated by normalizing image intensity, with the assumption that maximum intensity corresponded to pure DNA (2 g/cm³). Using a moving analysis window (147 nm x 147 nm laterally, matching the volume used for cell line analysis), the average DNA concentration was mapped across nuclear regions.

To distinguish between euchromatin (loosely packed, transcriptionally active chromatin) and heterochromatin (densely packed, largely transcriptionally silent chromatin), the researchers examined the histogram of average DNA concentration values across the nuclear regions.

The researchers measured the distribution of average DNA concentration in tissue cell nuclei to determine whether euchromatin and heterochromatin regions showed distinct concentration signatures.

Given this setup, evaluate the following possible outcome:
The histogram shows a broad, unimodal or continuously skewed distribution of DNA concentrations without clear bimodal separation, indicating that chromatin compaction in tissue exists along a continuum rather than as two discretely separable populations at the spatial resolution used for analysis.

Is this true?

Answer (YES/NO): NO